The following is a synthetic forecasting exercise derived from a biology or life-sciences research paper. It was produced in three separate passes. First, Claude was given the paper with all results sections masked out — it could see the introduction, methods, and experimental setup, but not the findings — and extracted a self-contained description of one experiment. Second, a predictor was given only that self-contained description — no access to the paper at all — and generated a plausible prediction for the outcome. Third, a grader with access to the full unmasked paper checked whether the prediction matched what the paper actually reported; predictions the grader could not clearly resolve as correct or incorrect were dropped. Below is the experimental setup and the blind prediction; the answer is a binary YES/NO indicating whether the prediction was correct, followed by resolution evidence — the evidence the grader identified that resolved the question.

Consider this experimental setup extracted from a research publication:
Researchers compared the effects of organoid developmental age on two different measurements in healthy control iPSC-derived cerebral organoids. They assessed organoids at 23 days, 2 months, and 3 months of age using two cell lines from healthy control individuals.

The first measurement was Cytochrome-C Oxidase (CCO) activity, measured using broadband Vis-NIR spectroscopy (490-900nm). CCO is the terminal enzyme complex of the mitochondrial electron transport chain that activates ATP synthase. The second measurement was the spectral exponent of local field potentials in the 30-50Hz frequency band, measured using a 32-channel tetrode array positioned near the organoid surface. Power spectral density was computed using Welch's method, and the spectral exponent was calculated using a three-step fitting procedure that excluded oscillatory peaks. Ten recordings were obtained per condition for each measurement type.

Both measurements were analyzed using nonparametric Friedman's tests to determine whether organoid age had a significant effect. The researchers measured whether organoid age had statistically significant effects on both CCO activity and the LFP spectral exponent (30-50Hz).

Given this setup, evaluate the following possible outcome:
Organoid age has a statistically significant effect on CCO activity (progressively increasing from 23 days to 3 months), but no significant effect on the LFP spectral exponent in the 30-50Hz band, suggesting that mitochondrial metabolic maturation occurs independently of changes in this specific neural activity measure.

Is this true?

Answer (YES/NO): NO